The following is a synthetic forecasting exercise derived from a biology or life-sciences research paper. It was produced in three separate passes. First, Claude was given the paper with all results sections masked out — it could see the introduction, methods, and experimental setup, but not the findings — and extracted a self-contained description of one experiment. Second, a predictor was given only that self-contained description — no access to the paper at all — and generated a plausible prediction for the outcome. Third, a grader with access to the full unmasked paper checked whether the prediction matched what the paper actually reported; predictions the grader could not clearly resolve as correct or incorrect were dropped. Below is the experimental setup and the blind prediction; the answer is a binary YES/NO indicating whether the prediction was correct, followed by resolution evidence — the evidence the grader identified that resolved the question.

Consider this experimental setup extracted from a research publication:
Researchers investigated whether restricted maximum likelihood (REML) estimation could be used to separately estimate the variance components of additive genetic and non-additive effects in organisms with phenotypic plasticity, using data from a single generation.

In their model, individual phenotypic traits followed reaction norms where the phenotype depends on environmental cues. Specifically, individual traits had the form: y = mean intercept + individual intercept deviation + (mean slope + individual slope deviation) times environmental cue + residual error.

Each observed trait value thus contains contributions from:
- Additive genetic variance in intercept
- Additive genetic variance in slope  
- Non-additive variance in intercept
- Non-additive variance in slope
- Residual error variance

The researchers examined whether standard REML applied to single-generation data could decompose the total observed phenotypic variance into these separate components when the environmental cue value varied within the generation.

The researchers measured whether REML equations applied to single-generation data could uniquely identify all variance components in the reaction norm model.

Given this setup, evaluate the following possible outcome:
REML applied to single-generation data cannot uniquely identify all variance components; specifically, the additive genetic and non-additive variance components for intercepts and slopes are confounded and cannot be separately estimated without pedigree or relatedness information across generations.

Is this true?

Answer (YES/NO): YES